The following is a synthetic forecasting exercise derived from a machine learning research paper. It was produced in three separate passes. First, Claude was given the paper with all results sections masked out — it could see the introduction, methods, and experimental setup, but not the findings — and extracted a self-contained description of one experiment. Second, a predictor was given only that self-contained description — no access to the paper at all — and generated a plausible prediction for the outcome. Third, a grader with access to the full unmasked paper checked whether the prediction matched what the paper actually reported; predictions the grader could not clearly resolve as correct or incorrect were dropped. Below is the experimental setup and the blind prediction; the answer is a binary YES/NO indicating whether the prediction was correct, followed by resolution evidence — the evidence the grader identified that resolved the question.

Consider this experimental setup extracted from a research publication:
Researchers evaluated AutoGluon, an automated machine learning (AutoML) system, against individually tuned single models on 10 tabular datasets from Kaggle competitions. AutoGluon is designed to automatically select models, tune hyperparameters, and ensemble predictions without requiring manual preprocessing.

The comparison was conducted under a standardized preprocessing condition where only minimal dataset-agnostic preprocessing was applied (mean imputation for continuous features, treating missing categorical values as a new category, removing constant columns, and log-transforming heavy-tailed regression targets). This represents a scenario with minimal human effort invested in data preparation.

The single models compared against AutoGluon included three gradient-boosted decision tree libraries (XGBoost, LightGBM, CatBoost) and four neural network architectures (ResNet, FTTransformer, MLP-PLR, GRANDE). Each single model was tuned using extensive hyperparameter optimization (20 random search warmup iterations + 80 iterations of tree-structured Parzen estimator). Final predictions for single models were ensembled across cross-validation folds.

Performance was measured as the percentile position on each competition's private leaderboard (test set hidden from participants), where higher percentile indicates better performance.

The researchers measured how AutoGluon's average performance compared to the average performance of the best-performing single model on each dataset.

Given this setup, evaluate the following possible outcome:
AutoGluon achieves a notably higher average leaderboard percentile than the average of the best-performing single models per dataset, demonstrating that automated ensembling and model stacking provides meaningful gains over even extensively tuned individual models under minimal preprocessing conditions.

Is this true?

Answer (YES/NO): NO